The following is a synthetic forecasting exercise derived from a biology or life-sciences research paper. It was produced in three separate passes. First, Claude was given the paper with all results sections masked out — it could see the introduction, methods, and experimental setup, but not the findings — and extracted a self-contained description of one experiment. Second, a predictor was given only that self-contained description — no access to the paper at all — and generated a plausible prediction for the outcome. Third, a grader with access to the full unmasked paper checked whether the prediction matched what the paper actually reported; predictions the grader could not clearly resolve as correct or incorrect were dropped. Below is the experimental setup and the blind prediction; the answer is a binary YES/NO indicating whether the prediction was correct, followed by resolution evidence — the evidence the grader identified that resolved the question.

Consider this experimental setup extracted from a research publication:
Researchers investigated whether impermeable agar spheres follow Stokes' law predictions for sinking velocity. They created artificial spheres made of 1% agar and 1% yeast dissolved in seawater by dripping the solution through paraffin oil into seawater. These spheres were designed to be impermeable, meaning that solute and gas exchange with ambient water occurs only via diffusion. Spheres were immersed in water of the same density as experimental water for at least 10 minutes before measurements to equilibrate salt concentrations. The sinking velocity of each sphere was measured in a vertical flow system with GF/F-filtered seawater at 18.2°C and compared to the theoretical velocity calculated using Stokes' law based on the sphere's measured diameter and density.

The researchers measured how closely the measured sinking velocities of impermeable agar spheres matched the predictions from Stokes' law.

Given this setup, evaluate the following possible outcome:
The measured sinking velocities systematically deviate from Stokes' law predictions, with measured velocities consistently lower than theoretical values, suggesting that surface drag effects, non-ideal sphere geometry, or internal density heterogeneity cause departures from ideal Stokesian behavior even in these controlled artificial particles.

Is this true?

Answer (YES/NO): NO